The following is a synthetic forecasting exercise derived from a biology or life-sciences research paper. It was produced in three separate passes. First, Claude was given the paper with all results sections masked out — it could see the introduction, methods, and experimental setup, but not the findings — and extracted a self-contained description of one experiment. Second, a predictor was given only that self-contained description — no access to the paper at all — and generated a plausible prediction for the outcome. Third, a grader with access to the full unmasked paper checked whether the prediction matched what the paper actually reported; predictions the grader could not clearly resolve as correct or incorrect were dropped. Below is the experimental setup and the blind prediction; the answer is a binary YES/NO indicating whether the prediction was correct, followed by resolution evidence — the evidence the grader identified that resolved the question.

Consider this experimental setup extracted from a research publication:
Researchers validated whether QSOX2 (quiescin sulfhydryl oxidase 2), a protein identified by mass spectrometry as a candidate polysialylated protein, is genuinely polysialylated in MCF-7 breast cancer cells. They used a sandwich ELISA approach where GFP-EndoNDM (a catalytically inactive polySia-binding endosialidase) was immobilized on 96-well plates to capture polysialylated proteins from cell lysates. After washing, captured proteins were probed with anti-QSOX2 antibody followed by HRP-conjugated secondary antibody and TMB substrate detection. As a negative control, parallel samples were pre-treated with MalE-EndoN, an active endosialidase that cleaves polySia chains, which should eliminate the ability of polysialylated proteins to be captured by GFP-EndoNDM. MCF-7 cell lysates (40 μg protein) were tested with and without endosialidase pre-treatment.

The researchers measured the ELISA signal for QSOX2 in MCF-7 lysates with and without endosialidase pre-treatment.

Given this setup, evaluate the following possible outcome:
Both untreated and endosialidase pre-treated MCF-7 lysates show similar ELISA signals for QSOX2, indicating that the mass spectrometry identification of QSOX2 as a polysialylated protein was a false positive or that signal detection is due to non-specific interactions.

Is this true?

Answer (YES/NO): NO